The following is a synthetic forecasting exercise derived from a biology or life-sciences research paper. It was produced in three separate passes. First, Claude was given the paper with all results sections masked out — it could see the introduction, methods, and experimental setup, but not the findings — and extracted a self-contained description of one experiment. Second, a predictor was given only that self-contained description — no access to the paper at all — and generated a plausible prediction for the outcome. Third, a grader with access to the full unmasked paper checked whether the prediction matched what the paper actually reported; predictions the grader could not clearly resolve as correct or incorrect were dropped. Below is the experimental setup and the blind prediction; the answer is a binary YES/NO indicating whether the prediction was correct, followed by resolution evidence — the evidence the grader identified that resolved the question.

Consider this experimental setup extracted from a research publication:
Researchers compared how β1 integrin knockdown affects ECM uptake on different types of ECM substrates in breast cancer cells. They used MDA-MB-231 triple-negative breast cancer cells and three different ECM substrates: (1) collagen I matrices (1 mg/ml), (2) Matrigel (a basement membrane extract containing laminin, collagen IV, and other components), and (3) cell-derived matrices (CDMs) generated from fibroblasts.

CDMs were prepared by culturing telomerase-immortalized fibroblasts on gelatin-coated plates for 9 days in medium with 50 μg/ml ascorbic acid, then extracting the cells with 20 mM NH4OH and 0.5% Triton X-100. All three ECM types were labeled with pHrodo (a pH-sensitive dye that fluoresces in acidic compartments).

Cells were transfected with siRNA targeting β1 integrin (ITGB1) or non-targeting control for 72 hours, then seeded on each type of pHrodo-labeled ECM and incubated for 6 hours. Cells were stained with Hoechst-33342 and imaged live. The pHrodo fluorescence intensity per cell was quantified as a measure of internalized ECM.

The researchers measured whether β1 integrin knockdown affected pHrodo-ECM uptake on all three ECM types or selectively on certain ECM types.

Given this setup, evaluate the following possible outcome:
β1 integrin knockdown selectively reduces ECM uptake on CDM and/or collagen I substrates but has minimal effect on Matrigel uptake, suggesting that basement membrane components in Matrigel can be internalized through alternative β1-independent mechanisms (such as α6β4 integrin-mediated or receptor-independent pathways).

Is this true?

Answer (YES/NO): NO